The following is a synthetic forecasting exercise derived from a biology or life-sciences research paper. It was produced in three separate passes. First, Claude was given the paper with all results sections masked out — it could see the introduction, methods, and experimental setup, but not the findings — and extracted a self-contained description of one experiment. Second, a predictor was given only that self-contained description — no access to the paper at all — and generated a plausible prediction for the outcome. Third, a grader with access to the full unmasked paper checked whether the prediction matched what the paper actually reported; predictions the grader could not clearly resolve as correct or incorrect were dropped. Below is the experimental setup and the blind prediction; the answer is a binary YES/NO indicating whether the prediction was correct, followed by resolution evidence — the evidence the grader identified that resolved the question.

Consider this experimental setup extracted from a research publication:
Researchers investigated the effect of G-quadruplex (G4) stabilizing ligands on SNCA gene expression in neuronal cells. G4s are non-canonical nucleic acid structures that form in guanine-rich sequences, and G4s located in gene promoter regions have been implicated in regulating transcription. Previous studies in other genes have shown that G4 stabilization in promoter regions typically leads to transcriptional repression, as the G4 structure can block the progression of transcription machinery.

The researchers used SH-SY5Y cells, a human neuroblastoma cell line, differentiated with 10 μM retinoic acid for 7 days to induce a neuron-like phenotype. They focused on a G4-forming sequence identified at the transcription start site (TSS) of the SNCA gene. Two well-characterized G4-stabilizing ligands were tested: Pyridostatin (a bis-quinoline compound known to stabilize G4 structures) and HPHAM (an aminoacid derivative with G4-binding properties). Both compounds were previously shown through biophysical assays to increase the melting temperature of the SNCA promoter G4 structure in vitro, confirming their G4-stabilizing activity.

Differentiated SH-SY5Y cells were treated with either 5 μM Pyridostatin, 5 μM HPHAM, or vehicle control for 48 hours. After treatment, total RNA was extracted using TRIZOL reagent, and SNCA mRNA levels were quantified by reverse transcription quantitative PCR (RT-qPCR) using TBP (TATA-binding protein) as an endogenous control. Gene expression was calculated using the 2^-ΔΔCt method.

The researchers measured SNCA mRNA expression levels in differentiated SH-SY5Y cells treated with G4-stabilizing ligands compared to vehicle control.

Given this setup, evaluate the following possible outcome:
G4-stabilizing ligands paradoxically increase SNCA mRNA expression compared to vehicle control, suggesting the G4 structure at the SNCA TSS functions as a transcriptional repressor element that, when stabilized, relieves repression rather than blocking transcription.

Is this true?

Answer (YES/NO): NO